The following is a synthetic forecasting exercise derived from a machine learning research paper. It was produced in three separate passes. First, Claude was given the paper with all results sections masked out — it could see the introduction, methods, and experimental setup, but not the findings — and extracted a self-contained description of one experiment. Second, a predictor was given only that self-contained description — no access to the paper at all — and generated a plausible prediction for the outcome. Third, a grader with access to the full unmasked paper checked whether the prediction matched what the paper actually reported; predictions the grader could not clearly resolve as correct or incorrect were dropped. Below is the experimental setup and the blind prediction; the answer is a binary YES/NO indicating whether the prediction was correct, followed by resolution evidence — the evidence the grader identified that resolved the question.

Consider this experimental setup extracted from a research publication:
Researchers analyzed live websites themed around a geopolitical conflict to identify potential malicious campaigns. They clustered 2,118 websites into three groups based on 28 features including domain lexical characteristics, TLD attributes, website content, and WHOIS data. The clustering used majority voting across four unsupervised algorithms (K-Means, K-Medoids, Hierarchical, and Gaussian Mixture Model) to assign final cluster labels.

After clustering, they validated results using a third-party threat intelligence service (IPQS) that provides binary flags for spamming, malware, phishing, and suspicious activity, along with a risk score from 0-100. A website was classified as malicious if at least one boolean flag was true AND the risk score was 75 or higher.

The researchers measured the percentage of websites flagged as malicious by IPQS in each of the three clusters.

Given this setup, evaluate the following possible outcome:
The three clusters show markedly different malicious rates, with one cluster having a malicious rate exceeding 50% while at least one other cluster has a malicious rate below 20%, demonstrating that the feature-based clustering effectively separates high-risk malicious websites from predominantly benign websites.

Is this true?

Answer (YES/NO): YES